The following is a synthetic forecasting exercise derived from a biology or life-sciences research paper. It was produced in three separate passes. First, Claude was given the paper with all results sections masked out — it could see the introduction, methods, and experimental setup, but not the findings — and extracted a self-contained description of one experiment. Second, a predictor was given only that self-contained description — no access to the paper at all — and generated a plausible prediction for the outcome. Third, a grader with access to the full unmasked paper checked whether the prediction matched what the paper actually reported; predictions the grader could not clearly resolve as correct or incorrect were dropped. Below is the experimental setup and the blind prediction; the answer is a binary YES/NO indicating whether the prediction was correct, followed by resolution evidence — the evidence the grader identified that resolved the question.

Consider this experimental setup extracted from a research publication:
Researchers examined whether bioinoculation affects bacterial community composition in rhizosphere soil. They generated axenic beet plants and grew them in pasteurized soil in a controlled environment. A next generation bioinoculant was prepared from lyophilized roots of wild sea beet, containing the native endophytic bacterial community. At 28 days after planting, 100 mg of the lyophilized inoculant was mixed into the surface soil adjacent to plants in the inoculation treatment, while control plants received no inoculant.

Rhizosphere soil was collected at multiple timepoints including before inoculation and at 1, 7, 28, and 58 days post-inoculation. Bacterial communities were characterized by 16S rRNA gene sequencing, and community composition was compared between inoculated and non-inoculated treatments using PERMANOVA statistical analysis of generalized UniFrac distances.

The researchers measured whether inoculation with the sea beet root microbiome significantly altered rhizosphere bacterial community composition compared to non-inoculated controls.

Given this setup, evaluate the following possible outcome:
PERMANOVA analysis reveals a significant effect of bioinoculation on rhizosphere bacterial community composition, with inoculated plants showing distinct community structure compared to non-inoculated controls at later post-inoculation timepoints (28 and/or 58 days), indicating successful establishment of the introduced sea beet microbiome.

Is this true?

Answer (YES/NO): NO